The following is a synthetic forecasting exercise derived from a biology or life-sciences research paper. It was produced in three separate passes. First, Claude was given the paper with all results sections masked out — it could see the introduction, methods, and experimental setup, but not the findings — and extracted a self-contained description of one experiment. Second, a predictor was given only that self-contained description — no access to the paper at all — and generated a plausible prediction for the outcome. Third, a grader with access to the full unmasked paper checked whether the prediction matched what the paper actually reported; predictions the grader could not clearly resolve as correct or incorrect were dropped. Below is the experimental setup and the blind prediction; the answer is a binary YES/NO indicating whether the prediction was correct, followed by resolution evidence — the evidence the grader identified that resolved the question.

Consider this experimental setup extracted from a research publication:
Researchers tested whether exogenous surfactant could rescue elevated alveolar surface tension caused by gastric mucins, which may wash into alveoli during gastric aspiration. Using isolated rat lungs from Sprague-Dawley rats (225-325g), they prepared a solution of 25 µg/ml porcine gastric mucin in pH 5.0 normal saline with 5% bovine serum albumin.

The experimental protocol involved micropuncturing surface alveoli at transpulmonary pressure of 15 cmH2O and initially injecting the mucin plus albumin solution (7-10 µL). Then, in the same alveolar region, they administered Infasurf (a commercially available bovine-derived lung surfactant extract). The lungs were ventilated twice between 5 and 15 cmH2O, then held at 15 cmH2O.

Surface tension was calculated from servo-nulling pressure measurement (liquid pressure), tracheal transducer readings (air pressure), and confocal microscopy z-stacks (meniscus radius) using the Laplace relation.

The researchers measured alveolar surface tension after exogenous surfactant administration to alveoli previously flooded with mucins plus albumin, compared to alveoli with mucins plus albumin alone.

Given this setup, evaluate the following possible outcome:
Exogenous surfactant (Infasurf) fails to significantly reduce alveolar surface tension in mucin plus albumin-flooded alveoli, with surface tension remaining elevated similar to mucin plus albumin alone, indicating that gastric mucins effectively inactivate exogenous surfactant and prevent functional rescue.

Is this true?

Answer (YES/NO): YES